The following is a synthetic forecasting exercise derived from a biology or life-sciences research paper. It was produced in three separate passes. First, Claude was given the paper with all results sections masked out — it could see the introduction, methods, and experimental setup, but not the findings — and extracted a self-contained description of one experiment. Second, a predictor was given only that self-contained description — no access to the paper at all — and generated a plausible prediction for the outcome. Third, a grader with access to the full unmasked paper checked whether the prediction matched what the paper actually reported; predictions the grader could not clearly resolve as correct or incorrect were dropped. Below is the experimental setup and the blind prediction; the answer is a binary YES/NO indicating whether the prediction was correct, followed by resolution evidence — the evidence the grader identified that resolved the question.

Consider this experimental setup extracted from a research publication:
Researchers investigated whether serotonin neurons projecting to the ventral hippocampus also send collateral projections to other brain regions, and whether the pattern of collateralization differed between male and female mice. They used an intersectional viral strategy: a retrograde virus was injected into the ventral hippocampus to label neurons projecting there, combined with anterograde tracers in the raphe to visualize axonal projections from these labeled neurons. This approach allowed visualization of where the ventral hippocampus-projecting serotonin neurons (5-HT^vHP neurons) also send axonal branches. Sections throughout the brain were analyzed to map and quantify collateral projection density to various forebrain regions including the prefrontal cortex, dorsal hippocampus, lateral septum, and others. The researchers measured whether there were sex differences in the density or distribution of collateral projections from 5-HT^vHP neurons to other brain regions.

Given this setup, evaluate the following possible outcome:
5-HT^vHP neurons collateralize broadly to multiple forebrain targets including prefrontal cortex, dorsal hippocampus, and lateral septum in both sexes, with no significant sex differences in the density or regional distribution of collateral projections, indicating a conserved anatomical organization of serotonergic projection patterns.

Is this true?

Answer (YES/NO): YES